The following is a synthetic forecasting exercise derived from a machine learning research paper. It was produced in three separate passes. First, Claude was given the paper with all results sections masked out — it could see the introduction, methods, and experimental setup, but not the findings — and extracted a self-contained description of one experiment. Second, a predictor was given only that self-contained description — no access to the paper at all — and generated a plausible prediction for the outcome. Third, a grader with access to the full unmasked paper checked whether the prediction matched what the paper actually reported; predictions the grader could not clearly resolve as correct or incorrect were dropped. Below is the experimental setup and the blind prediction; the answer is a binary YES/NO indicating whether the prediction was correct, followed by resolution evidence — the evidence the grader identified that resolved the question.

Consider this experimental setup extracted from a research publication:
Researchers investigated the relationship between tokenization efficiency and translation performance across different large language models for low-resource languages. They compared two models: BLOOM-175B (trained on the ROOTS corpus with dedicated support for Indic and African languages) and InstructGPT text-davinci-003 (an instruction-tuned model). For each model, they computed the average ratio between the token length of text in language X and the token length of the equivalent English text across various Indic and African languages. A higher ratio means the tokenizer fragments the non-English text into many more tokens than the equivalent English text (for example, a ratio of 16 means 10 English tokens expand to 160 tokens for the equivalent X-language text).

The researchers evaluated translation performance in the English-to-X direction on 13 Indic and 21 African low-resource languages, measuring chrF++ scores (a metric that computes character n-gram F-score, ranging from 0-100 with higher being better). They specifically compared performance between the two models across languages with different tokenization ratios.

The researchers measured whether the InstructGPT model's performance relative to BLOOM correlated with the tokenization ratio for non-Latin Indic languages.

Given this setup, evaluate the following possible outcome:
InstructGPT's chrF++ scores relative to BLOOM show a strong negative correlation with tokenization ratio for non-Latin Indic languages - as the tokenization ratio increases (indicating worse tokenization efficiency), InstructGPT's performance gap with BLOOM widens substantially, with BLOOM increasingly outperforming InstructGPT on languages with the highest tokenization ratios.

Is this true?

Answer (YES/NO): YES